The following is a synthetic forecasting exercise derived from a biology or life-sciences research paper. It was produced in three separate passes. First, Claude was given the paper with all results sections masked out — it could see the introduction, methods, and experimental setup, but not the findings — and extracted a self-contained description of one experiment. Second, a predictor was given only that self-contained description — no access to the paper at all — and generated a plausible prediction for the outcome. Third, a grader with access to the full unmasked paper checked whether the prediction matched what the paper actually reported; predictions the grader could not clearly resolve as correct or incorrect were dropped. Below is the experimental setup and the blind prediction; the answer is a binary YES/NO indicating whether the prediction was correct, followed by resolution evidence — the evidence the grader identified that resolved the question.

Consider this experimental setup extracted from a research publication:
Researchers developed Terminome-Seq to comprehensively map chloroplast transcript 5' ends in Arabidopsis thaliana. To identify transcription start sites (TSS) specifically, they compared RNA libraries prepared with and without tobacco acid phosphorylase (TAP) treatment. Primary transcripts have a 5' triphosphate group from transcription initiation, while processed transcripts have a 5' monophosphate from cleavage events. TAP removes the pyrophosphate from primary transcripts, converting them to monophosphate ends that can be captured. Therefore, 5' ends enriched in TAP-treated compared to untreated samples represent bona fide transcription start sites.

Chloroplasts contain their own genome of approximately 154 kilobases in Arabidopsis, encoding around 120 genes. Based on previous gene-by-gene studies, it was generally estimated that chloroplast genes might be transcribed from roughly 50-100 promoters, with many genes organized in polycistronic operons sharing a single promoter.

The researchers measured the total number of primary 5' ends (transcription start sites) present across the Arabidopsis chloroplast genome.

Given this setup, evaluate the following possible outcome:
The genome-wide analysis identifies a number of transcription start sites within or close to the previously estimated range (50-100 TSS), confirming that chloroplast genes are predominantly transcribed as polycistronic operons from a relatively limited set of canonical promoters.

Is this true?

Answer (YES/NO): NO